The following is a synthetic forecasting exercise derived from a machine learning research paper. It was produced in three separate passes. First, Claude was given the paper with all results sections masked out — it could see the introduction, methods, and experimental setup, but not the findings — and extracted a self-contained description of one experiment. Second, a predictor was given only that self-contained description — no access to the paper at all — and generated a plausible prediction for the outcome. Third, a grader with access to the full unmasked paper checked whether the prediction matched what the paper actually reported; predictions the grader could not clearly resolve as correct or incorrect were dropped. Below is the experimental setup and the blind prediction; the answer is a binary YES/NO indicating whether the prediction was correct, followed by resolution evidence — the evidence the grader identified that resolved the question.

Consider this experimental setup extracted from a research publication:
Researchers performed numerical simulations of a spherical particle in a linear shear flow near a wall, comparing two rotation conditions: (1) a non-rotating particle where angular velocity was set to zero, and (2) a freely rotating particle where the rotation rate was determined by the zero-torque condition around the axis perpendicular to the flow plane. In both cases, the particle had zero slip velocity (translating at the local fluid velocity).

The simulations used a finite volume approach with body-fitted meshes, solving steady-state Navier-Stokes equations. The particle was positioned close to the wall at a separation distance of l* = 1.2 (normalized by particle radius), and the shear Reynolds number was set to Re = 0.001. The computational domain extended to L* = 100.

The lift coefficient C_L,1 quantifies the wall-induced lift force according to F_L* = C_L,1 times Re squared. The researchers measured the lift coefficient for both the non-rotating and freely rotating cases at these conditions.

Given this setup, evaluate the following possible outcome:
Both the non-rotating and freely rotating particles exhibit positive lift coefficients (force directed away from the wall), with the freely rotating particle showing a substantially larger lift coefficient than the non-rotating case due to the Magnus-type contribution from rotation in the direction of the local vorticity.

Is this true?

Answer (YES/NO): NO